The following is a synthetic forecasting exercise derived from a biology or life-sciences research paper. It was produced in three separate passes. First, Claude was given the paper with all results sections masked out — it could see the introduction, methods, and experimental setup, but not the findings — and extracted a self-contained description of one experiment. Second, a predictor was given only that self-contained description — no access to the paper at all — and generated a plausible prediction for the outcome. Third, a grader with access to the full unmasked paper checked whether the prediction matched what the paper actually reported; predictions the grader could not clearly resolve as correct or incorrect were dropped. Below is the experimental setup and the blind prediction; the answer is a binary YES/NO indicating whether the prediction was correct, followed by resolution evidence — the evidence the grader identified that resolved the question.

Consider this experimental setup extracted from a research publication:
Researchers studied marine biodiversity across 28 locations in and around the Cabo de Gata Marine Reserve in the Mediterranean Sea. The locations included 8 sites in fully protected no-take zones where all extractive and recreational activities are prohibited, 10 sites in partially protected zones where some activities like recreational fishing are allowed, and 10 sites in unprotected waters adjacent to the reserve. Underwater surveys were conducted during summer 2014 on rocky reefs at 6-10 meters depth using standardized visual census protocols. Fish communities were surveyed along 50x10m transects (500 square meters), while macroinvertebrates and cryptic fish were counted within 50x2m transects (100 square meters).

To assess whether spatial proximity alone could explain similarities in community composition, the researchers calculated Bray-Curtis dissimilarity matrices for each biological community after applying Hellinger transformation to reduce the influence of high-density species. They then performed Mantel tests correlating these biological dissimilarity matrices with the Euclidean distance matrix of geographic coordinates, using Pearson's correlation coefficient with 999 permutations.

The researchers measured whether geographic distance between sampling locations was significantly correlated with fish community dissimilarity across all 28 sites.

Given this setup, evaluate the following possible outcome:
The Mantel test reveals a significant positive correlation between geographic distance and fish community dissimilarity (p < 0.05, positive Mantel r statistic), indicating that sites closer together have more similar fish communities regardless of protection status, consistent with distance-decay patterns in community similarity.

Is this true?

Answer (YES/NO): NO